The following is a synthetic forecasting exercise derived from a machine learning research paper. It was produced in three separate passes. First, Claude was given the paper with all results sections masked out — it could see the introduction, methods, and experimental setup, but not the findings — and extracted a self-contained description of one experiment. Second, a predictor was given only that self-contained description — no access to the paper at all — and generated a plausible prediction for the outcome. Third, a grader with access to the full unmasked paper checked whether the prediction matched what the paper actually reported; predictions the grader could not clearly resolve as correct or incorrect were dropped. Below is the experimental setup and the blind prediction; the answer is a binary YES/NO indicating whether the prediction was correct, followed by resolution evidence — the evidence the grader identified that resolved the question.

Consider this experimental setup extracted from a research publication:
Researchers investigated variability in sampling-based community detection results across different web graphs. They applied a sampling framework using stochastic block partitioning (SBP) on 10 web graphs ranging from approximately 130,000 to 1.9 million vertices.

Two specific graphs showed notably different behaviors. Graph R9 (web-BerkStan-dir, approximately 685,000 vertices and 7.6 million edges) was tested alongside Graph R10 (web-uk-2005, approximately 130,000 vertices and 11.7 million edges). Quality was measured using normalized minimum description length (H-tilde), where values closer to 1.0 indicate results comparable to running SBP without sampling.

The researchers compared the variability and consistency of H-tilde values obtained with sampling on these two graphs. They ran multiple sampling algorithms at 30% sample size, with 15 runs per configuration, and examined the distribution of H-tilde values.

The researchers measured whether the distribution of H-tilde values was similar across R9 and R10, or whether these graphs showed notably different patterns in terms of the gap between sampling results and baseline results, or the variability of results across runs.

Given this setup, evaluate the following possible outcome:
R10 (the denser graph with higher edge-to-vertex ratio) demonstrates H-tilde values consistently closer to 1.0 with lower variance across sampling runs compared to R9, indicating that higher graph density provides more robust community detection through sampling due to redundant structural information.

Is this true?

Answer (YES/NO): NO